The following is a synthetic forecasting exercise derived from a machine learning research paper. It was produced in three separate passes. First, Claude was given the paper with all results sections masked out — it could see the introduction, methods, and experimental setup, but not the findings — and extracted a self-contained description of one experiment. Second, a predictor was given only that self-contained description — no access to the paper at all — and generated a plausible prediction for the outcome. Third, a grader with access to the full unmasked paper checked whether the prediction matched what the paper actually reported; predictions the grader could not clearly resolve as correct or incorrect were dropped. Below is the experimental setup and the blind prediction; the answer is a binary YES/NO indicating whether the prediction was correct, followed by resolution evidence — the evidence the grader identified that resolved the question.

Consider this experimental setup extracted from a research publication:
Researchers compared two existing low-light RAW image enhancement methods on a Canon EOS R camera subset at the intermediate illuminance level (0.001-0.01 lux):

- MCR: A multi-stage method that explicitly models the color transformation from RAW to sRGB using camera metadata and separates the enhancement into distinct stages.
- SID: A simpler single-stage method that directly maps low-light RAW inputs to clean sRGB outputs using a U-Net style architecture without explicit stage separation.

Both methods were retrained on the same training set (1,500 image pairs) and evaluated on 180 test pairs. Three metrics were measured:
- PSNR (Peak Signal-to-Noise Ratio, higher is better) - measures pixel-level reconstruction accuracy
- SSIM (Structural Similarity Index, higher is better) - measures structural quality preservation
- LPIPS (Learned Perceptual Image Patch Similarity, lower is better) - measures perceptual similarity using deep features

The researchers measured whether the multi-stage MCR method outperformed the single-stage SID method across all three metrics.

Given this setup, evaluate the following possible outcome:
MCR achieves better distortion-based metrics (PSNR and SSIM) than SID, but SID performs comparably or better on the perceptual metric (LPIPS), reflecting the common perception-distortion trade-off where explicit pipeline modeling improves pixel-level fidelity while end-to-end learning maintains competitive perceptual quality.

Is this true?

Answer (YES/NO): NO